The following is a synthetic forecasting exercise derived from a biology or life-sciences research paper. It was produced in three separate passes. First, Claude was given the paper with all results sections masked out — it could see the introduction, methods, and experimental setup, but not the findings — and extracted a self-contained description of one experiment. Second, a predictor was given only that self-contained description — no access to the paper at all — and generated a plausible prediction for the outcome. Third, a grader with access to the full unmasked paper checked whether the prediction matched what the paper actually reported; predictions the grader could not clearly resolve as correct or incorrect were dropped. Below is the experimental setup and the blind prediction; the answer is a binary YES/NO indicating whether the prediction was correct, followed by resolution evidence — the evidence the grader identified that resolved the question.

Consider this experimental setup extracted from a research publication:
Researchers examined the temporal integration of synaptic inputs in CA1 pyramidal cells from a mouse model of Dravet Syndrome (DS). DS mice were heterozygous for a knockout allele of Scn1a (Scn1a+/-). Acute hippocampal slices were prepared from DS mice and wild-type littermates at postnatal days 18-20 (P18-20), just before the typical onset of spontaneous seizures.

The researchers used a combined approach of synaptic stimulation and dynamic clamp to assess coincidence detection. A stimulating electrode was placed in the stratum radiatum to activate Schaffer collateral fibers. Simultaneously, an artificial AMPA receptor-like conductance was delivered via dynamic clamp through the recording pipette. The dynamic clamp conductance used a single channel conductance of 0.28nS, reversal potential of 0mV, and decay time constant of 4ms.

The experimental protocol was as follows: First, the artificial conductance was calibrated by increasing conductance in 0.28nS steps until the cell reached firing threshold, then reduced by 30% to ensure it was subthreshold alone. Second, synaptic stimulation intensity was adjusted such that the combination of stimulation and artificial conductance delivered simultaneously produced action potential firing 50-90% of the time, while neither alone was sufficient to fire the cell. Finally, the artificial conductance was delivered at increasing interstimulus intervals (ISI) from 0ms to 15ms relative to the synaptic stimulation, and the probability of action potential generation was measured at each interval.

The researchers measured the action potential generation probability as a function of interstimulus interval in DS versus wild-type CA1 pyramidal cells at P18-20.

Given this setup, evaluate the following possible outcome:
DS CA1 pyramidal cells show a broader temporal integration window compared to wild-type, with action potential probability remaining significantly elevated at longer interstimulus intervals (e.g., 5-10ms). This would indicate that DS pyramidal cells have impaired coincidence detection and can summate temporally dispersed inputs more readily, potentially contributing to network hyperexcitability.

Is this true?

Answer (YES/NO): NO